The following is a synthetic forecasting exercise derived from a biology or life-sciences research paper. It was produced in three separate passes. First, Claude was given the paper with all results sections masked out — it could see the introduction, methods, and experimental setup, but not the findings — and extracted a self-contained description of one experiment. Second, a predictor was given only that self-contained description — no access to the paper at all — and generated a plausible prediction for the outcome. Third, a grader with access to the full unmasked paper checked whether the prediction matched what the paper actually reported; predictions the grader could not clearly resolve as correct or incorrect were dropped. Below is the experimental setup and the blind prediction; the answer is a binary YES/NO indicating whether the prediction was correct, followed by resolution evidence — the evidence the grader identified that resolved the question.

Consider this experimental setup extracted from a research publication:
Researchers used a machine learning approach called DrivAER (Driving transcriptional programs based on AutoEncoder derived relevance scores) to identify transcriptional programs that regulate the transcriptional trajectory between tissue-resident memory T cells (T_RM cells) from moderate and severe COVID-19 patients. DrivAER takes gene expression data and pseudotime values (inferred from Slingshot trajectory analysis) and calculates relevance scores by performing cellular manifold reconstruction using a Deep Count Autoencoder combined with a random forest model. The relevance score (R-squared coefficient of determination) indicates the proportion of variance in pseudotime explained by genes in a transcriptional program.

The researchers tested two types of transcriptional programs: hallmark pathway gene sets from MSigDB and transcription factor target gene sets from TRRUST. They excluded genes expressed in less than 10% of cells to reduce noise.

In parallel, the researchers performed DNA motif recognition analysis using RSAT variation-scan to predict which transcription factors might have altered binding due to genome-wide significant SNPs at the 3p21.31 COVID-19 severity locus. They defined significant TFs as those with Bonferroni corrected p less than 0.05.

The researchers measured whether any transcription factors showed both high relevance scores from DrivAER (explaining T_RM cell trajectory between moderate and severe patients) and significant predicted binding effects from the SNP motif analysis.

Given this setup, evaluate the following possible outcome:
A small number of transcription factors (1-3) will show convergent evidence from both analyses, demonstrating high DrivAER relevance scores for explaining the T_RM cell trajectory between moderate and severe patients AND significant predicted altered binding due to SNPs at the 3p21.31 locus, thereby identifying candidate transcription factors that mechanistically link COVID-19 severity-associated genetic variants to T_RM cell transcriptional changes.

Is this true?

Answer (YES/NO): YES